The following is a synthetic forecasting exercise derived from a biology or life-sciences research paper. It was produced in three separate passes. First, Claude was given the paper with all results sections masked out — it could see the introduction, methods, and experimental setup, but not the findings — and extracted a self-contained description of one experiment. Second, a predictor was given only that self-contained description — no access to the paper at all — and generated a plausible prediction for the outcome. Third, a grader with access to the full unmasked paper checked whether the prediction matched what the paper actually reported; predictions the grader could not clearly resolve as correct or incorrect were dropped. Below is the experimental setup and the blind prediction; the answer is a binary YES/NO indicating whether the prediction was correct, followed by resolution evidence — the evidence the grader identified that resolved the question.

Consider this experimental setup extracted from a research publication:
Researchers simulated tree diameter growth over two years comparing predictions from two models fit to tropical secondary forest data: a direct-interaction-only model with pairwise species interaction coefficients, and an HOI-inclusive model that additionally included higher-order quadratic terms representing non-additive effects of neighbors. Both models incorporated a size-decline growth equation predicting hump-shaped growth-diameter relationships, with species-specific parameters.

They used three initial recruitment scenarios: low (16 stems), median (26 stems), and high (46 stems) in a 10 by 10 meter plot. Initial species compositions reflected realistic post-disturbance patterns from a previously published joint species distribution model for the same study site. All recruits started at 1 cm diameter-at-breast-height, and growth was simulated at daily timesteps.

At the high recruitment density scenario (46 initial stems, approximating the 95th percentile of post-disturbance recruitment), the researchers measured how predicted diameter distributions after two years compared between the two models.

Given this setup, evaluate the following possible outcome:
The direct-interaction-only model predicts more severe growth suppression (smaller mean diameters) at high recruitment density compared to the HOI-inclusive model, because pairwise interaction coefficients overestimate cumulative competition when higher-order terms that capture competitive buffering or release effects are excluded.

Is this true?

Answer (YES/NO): NO